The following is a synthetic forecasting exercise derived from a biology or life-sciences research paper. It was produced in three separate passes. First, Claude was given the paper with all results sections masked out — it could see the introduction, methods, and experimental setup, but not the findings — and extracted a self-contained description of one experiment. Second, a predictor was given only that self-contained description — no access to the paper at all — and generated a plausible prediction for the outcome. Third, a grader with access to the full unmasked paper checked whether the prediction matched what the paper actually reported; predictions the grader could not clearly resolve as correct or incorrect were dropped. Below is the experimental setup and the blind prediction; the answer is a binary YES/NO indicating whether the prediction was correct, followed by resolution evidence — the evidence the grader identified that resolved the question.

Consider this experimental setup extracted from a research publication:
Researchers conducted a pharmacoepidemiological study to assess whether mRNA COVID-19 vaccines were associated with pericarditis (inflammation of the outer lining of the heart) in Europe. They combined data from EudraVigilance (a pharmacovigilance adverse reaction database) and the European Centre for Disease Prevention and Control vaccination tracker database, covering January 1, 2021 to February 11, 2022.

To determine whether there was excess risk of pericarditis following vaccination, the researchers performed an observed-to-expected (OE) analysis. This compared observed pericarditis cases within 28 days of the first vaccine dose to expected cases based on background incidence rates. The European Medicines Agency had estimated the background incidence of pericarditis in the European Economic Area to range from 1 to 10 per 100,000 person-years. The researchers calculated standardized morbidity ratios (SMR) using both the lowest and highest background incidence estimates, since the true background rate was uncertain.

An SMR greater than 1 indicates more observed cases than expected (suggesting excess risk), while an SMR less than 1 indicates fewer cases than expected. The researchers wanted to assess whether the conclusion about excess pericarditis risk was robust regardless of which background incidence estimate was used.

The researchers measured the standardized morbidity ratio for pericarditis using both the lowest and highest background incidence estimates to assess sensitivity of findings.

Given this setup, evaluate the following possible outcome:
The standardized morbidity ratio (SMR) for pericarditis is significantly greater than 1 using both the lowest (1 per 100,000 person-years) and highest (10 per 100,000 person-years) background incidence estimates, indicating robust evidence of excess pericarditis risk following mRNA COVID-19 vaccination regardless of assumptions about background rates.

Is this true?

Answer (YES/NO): NO